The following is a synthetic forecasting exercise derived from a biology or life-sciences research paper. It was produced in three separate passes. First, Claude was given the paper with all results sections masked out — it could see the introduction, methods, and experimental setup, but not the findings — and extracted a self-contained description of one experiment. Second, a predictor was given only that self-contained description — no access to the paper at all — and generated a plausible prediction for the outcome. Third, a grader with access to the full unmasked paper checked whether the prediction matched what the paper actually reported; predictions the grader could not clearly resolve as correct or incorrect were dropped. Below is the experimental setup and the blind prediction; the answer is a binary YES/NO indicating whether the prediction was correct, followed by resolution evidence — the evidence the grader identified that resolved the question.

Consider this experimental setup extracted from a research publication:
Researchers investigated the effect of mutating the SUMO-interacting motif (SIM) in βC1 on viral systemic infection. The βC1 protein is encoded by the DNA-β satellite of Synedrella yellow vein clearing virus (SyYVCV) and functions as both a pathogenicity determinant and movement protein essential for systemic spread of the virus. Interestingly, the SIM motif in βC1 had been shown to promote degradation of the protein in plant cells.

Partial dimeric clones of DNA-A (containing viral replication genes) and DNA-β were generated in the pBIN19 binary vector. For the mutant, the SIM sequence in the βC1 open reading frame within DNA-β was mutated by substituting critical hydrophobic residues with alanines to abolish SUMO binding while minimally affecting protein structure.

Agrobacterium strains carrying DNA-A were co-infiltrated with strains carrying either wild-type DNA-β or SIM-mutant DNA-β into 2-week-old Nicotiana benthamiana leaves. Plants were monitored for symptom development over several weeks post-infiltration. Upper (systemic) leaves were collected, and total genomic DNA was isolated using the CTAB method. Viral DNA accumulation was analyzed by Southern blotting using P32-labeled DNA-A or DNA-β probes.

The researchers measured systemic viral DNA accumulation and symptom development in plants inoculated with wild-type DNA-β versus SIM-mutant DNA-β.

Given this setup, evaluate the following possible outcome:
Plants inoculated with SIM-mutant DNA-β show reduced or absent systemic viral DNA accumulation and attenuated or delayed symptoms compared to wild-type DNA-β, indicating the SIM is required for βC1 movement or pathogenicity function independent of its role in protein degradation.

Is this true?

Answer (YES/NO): YES